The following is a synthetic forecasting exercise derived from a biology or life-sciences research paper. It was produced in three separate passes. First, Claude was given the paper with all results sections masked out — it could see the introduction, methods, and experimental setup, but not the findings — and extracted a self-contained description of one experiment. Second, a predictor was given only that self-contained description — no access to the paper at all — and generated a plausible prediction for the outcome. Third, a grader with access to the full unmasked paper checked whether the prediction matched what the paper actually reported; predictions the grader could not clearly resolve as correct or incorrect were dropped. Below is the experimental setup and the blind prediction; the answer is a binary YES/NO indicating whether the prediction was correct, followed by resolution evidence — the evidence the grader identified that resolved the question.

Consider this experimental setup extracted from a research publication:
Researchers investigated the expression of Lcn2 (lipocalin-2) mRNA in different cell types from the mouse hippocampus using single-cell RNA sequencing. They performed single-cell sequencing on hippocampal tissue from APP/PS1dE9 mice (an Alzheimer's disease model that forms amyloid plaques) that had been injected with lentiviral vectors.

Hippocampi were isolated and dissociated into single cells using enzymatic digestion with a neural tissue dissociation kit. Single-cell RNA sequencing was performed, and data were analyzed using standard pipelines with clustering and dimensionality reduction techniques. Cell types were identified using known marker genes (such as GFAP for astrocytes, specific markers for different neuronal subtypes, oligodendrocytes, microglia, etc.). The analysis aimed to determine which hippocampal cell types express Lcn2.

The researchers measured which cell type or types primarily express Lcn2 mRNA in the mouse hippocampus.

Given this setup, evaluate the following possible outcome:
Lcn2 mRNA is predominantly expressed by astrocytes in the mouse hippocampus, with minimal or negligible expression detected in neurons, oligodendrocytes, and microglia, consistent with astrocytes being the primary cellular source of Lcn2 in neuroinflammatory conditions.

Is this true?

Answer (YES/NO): YES